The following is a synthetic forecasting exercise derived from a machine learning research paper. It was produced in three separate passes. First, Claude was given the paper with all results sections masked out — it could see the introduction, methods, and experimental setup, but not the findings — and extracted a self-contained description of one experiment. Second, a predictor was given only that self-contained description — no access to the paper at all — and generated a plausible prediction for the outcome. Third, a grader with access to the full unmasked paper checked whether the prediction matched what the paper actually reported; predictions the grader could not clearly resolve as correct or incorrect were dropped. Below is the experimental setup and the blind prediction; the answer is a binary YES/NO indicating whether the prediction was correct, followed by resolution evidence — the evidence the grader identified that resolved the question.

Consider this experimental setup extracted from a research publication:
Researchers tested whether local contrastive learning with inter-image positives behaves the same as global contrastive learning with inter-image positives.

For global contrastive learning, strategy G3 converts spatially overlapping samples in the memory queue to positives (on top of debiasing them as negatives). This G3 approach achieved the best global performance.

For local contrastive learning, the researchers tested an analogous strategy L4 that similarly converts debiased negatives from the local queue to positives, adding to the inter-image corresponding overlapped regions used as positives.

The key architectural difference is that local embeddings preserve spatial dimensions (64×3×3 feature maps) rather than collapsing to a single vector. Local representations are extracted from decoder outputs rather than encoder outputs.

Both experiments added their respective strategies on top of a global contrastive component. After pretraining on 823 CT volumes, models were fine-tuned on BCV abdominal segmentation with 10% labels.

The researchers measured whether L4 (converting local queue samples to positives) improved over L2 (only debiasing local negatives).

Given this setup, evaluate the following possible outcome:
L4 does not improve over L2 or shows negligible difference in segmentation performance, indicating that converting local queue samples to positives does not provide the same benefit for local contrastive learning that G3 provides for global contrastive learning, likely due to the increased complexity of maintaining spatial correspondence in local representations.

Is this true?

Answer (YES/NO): YES